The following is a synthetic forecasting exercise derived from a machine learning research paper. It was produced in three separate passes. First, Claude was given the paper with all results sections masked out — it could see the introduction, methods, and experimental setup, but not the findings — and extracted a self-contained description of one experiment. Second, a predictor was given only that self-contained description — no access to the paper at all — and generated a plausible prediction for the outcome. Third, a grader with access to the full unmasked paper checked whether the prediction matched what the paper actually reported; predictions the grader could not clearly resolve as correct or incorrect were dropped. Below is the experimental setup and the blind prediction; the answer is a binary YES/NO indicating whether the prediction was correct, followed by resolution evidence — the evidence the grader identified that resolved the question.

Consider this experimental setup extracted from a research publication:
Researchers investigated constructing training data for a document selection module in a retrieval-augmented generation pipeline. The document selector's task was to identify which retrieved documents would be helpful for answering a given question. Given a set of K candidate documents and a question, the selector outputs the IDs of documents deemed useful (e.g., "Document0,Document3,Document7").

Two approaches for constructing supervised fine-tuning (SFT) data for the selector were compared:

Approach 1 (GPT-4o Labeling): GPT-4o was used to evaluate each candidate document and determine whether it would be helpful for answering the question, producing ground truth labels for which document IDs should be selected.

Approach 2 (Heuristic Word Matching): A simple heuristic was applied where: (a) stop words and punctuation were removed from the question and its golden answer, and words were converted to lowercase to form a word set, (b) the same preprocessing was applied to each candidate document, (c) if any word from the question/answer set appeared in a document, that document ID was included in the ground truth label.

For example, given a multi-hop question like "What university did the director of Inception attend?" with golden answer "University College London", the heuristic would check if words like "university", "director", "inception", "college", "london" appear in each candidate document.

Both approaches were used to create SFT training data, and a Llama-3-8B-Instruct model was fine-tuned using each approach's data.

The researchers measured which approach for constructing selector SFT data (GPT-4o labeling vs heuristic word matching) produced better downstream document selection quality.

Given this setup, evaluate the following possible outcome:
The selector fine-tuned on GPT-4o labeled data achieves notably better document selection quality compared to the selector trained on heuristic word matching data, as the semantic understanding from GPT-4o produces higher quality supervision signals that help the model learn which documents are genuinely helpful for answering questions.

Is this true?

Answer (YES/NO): NO